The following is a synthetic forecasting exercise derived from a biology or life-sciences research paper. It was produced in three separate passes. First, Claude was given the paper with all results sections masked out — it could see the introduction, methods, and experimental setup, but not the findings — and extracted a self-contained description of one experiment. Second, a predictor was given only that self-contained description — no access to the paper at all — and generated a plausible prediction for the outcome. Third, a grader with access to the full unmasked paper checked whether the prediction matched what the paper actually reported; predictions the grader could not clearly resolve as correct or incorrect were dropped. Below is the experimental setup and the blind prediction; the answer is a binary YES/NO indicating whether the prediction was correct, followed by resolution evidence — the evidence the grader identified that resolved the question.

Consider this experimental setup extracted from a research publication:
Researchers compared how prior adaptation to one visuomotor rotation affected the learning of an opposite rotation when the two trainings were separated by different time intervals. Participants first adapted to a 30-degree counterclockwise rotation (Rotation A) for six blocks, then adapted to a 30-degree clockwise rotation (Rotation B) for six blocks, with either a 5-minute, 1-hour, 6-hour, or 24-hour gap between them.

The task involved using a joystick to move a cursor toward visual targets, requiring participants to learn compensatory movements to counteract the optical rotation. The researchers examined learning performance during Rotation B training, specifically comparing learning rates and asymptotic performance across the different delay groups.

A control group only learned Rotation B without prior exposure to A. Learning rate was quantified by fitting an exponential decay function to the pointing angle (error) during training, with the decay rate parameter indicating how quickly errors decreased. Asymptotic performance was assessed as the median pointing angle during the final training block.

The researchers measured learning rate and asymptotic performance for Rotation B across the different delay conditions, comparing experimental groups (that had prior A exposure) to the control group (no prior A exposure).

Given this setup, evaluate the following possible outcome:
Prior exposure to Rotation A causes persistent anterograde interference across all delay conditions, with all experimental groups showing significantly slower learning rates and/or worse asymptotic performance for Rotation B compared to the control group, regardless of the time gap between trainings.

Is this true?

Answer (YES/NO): NO